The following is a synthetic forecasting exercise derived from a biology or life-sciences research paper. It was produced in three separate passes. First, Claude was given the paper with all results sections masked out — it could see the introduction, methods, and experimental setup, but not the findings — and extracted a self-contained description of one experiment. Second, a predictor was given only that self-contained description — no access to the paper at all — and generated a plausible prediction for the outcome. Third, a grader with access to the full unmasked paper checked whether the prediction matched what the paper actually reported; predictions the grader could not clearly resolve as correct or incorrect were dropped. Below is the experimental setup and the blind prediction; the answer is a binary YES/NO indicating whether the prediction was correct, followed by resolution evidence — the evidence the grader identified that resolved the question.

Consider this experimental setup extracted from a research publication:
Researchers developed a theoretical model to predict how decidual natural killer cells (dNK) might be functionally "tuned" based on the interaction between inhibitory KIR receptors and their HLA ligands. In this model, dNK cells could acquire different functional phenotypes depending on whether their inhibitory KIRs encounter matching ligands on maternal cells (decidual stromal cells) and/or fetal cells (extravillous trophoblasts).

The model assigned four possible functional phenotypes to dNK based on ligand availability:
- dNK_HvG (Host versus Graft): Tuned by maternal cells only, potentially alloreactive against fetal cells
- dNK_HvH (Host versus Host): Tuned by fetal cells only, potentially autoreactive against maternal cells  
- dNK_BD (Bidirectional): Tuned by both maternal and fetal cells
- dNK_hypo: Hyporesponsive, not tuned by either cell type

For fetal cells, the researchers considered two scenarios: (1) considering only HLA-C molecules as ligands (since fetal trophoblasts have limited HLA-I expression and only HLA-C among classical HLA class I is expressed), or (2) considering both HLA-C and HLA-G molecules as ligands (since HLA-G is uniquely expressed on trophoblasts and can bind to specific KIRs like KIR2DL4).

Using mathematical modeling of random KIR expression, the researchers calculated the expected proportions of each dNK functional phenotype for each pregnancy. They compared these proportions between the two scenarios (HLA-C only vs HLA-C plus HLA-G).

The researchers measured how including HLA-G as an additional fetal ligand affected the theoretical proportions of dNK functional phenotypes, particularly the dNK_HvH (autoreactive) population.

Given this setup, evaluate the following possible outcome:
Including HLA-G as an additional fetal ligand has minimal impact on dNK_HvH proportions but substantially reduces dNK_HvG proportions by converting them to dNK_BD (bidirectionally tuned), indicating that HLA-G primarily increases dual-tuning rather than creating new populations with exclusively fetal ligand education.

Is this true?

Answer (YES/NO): NO